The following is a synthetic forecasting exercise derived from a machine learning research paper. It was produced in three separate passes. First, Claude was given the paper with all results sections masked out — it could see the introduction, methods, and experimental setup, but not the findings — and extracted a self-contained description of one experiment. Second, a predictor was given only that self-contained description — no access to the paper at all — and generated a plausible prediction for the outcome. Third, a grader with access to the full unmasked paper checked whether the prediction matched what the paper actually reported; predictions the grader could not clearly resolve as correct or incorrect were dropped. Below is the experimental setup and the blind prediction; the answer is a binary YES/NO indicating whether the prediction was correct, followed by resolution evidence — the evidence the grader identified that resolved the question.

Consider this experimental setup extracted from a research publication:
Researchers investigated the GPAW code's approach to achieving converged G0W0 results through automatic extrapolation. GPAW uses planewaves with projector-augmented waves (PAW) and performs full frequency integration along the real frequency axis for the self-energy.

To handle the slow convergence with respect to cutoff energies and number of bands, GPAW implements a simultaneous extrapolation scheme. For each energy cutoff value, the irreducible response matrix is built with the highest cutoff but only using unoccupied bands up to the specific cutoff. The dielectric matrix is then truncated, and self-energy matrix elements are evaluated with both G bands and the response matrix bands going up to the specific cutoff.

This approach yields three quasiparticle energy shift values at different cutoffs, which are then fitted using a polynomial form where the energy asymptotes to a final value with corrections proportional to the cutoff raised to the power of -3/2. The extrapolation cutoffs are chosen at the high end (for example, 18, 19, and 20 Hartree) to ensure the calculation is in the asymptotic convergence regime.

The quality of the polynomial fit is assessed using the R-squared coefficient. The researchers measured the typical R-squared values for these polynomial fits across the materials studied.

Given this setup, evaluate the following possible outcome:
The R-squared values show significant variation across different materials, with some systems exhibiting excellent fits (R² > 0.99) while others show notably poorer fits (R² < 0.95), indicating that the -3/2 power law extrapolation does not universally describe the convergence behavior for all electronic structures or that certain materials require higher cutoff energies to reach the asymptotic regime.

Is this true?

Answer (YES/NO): NO